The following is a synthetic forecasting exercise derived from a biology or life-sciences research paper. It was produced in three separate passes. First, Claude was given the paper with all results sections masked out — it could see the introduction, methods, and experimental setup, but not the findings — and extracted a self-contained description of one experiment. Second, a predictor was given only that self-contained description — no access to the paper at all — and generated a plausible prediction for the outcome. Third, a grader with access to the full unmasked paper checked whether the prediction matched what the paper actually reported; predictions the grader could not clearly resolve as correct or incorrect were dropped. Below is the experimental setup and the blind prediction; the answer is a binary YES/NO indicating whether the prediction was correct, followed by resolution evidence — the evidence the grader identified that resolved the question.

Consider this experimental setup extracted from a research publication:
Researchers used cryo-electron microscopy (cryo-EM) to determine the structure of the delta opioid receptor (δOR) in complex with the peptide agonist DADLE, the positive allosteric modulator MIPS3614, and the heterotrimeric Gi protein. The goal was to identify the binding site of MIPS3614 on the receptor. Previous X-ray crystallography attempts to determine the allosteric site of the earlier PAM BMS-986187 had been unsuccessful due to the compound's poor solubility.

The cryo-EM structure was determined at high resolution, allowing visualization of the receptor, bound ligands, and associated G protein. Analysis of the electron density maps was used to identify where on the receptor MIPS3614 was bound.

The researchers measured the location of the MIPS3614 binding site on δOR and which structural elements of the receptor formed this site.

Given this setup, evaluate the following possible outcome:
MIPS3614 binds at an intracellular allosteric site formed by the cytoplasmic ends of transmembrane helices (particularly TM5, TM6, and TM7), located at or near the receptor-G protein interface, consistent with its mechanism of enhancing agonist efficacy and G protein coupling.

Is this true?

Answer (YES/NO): NO